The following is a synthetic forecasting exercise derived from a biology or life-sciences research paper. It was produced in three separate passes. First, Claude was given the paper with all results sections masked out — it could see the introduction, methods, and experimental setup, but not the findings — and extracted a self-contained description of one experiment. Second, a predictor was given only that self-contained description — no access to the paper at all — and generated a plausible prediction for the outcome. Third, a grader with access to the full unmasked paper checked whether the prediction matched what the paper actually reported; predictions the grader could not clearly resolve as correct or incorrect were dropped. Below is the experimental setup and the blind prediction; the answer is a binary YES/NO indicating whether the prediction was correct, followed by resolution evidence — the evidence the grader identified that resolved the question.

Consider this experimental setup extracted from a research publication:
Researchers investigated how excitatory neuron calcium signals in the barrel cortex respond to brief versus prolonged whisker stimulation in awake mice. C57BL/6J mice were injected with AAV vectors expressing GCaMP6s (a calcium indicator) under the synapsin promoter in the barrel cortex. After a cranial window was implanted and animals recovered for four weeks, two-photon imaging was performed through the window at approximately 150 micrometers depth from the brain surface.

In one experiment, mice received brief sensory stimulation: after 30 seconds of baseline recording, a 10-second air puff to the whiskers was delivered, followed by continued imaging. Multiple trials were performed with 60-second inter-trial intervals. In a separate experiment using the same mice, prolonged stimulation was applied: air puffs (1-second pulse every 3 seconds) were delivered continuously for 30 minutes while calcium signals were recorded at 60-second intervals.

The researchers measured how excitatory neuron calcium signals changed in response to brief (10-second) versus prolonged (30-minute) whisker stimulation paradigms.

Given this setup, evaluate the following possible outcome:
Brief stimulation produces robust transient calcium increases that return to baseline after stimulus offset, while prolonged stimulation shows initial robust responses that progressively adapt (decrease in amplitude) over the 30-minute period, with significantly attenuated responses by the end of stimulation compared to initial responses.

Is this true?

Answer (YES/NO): NO